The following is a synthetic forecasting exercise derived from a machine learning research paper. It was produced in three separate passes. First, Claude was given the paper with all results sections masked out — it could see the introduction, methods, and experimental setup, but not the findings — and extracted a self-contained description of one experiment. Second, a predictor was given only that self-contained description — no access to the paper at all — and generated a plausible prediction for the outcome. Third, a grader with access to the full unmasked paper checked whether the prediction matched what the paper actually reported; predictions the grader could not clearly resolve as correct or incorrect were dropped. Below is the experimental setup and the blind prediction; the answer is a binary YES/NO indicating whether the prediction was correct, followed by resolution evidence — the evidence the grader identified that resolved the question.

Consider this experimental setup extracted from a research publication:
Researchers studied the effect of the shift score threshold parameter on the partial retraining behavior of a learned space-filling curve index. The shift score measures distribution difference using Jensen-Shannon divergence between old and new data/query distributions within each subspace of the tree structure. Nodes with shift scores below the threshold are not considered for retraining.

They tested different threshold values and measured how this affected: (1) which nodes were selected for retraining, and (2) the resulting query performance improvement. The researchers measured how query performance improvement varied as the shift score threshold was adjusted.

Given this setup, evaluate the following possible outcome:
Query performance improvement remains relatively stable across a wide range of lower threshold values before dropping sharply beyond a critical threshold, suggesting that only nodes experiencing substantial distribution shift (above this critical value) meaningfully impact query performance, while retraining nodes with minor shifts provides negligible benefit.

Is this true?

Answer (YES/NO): YES